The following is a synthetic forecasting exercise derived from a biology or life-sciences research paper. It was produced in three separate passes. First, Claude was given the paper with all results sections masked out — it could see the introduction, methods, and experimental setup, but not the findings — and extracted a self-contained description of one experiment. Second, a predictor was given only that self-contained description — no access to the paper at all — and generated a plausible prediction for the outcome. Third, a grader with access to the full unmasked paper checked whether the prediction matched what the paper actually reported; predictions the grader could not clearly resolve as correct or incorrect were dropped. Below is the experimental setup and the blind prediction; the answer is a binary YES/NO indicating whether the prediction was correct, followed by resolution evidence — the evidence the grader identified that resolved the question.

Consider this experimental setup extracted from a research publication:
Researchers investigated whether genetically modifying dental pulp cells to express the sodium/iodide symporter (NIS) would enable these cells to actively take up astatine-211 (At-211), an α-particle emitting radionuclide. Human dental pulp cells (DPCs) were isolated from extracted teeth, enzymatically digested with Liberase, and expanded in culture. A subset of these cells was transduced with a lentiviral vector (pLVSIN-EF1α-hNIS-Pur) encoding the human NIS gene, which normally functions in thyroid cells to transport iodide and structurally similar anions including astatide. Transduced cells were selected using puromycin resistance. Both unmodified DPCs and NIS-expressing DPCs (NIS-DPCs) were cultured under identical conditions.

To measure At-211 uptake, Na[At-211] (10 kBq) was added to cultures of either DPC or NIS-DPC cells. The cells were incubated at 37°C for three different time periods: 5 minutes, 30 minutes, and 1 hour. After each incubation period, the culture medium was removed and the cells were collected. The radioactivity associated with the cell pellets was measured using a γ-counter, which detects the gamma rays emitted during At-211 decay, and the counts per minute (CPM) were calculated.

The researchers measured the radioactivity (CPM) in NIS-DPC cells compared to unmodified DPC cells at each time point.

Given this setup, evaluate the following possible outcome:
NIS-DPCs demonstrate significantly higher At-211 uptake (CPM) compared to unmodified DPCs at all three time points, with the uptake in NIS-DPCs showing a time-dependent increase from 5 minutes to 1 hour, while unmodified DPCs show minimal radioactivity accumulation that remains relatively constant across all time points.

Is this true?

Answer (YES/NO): NO